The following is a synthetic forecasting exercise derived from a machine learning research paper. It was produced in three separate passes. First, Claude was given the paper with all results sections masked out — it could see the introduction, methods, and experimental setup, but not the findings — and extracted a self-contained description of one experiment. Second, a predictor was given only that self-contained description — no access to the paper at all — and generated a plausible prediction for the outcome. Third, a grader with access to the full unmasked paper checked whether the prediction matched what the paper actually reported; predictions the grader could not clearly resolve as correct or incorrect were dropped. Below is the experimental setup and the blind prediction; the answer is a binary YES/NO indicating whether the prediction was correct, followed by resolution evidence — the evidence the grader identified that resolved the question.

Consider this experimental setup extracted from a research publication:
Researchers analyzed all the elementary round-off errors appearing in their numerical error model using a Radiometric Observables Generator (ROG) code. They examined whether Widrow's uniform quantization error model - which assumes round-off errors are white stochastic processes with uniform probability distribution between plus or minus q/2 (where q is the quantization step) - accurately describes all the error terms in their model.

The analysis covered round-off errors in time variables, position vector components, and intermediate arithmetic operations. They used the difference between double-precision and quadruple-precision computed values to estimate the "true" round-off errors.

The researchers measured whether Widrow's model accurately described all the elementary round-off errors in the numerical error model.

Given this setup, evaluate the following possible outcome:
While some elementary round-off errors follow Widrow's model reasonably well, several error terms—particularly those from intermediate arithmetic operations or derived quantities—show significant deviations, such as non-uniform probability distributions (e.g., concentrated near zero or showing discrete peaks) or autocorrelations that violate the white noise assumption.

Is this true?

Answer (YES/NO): NO